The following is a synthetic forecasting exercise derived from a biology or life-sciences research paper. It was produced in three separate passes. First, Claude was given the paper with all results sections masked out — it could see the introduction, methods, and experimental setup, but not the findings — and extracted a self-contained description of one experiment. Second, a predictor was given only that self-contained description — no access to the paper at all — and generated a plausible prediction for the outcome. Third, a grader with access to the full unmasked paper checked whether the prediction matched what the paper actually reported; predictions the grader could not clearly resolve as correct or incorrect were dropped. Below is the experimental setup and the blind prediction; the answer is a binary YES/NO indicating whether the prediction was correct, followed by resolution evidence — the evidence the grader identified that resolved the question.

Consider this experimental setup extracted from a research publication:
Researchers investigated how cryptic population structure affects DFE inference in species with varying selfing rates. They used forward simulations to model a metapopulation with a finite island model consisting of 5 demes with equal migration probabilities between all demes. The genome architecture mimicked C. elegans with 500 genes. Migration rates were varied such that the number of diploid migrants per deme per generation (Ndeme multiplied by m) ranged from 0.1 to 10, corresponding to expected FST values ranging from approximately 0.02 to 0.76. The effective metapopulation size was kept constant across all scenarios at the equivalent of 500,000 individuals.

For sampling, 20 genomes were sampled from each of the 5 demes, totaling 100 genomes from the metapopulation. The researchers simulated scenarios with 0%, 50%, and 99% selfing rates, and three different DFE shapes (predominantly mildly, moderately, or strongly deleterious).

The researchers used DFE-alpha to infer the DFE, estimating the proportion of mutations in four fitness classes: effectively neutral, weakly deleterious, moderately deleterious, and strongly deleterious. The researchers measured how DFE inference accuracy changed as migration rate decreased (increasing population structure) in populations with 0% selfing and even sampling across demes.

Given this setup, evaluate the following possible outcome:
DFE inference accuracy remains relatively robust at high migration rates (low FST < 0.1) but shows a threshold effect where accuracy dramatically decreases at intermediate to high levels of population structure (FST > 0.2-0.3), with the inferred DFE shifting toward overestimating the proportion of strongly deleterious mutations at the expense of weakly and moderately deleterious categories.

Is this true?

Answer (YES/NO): NO